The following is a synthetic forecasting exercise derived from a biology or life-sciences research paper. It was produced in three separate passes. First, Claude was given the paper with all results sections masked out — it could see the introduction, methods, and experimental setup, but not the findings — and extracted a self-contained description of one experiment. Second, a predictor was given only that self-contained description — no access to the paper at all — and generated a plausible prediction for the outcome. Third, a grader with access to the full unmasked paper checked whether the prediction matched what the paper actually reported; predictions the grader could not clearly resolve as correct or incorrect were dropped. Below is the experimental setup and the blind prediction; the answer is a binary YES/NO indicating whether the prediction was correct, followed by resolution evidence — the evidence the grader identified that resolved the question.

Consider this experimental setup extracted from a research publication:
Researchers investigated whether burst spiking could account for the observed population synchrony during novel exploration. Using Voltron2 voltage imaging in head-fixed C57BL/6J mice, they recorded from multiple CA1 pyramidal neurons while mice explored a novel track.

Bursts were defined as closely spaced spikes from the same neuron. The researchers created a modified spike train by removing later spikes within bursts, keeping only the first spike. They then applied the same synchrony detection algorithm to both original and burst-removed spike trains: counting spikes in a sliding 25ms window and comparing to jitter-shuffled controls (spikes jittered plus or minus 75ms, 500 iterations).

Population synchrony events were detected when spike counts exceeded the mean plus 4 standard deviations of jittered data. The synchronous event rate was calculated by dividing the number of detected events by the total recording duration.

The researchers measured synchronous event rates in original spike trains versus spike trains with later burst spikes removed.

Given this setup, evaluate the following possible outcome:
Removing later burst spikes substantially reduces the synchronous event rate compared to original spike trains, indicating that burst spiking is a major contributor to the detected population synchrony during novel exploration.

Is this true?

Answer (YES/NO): NO